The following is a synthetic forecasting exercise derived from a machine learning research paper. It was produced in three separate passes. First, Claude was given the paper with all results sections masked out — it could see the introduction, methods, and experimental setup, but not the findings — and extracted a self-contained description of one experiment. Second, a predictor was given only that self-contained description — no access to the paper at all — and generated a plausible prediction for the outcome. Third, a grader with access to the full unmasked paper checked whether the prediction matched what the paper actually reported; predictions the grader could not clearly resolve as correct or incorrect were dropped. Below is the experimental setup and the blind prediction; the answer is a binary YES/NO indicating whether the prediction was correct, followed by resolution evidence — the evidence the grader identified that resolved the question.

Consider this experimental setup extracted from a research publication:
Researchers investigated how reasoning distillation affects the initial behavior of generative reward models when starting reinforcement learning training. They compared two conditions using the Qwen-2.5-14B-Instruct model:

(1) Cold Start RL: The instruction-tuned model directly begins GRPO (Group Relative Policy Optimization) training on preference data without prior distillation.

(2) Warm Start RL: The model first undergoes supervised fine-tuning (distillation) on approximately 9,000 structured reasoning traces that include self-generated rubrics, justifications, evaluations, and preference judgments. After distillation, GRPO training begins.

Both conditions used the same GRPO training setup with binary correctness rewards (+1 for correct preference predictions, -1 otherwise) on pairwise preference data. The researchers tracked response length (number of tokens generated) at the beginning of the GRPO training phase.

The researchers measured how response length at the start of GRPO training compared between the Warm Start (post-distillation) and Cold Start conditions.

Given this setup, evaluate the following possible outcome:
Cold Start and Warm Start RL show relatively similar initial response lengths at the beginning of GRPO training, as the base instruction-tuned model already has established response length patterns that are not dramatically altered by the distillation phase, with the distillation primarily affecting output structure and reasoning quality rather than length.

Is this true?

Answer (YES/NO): NO